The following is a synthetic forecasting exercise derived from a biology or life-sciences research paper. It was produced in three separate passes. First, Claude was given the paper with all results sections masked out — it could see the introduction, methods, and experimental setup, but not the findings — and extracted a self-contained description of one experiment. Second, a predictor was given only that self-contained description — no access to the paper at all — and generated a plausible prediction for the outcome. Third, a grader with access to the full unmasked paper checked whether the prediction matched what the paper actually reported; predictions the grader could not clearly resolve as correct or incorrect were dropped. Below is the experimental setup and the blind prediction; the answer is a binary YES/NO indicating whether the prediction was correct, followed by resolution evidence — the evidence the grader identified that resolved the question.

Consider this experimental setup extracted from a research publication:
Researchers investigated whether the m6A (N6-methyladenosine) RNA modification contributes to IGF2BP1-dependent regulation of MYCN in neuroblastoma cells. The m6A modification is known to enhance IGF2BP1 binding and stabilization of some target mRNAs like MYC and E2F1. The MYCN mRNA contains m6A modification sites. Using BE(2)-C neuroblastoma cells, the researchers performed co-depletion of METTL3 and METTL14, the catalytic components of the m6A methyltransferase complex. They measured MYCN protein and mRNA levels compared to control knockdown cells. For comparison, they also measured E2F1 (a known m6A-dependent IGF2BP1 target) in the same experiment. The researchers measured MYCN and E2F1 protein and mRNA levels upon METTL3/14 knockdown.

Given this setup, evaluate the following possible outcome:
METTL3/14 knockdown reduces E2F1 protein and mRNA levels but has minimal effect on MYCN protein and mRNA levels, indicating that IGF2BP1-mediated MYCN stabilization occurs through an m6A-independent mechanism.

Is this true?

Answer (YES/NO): YES